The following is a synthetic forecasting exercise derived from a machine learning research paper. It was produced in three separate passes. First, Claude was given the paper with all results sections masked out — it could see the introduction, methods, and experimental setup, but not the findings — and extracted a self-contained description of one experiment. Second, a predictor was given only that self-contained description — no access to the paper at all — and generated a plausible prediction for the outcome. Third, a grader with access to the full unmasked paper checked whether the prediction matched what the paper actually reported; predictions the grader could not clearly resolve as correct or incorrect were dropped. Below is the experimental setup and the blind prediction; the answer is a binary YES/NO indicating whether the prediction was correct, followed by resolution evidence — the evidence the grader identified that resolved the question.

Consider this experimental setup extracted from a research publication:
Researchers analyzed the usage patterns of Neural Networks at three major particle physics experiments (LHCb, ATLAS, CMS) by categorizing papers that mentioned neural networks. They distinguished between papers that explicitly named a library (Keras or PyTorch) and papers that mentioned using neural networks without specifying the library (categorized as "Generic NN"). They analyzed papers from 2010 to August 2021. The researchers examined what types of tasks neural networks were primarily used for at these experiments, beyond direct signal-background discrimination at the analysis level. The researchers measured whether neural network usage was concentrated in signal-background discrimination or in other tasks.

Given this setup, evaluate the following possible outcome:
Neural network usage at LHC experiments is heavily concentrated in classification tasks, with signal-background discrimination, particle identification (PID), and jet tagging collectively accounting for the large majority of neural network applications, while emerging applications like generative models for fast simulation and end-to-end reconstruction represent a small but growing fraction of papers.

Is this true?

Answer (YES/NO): NO